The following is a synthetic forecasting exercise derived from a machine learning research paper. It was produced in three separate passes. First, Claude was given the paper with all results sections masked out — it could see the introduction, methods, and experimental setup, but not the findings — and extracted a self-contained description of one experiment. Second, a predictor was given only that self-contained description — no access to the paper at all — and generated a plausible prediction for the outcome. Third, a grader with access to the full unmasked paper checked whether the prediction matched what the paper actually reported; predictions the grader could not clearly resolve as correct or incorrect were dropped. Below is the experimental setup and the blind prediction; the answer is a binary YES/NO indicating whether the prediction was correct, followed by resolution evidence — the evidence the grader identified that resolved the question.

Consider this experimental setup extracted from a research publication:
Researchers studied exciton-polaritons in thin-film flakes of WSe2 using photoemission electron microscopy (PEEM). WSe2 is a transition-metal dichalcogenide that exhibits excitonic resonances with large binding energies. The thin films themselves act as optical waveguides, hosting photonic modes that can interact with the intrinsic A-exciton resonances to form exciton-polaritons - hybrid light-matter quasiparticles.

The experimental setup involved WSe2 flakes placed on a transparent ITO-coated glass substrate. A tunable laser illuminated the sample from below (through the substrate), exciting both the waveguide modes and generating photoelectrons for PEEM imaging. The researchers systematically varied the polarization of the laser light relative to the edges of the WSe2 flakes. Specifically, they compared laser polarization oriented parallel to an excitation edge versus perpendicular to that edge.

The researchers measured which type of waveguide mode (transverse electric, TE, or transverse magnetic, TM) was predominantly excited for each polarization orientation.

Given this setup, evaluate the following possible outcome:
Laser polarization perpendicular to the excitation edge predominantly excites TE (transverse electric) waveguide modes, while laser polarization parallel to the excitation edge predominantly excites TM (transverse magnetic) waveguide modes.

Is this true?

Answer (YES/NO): NO